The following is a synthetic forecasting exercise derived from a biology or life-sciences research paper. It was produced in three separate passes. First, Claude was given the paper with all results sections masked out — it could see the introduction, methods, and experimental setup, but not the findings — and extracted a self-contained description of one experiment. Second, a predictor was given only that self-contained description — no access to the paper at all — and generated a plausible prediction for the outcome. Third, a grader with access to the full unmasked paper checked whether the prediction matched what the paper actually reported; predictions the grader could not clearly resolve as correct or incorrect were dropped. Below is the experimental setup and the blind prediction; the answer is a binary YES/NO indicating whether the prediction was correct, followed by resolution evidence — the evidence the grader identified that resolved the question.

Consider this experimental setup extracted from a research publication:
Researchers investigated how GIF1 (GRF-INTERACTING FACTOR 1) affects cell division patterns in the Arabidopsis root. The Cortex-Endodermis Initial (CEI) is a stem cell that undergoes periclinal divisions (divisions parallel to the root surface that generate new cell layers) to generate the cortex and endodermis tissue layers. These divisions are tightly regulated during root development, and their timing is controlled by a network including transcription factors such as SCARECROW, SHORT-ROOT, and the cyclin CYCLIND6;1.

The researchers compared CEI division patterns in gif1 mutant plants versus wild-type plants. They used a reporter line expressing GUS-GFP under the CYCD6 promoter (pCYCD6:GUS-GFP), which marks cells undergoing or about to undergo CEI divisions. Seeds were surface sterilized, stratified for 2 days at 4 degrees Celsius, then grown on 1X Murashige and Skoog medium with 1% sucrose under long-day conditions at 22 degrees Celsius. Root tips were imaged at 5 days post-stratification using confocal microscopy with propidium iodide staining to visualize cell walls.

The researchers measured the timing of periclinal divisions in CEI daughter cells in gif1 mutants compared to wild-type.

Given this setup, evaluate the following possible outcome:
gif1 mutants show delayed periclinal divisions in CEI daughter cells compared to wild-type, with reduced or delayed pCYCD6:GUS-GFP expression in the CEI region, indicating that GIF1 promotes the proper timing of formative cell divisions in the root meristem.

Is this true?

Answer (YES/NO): NO